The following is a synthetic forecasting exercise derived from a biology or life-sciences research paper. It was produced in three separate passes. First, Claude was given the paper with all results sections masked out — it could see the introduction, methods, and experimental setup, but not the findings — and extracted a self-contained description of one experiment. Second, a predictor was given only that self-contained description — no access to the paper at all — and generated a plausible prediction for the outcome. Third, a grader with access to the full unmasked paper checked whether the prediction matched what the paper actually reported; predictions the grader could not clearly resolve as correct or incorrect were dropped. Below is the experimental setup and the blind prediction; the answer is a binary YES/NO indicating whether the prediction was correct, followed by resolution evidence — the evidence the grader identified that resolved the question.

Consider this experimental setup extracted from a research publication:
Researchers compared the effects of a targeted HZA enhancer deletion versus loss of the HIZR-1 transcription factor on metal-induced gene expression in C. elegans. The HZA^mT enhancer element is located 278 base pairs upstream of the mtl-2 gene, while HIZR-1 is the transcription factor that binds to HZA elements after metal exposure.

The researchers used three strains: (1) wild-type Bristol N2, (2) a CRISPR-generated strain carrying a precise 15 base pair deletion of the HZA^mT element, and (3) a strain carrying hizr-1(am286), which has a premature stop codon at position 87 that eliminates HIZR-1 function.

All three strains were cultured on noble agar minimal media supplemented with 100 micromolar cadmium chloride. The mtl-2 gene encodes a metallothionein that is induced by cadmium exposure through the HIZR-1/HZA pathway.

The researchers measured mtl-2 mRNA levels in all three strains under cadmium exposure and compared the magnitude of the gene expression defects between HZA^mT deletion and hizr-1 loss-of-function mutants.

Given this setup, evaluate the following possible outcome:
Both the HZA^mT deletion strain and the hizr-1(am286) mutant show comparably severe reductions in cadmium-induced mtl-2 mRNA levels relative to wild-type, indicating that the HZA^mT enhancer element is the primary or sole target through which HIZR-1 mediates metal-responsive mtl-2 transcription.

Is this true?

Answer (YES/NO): NO